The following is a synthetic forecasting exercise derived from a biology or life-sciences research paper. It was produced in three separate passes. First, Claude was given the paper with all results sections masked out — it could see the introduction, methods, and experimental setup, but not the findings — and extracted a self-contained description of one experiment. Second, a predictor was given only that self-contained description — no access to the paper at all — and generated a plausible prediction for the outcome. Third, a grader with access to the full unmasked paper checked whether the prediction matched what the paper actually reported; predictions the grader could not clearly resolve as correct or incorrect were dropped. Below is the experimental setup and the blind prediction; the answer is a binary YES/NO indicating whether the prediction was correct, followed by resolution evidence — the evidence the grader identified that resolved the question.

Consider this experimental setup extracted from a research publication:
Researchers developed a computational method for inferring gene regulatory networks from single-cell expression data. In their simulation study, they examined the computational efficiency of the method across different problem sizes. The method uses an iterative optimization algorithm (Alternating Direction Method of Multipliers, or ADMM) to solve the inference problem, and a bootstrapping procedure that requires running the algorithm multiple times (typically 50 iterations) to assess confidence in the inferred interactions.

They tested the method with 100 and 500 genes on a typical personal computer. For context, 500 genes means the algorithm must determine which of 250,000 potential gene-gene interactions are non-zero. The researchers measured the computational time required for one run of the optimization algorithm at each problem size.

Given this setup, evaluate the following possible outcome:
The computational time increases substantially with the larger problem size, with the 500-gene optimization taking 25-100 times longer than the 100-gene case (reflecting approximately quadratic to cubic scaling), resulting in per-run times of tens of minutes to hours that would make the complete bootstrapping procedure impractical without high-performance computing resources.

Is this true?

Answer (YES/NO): YES